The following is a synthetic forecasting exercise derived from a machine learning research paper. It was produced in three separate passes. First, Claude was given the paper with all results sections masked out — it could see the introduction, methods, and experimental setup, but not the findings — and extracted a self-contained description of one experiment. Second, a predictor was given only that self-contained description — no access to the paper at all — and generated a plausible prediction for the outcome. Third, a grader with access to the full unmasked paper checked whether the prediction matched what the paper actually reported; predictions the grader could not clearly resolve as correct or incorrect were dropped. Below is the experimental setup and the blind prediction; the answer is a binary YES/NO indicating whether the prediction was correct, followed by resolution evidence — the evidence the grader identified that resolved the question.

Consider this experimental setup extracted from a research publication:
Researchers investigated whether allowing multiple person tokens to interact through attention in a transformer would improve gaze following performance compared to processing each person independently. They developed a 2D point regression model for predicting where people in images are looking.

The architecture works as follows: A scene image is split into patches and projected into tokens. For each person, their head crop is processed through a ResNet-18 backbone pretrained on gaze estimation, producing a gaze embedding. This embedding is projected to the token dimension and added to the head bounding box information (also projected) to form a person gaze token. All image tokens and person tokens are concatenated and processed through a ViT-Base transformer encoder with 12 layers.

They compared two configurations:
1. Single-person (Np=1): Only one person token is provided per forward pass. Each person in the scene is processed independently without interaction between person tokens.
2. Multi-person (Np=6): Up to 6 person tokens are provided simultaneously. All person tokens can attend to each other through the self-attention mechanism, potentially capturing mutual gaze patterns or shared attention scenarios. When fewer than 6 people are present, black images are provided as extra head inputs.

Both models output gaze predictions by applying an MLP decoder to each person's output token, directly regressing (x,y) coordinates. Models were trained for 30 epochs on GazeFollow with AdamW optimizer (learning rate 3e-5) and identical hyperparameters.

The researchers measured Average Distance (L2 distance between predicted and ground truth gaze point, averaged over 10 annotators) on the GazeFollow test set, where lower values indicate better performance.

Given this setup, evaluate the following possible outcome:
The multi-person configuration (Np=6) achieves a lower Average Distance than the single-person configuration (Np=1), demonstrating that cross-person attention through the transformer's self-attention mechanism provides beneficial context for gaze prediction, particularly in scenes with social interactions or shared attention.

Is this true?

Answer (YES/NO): NO